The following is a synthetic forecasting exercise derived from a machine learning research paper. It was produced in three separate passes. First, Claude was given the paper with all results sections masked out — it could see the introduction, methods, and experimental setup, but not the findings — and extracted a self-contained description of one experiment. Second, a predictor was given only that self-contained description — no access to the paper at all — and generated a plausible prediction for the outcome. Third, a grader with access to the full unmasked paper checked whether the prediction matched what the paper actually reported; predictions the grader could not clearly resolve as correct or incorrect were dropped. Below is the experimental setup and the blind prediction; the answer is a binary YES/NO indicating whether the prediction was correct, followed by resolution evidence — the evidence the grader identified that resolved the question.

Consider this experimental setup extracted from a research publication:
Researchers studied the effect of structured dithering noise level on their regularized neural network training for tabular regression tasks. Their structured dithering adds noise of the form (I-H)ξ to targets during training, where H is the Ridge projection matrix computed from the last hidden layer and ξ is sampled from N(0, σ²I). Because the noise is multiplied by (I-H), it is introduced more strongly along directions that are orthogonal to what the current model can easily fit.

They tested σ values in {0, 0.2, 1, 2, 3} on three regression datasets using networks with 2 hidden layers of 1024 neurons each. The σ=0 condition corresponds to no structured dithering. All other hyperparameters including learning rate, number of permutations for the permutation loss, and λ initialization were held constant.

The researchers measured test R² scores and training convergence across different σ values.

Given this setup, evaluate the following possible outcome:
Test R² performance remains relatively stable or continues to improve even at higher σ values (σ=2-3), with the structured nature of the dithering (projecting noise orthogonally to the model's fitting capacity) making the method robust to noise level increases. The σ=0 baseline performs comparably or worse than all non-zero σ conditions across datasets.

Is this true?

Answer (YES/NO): NO